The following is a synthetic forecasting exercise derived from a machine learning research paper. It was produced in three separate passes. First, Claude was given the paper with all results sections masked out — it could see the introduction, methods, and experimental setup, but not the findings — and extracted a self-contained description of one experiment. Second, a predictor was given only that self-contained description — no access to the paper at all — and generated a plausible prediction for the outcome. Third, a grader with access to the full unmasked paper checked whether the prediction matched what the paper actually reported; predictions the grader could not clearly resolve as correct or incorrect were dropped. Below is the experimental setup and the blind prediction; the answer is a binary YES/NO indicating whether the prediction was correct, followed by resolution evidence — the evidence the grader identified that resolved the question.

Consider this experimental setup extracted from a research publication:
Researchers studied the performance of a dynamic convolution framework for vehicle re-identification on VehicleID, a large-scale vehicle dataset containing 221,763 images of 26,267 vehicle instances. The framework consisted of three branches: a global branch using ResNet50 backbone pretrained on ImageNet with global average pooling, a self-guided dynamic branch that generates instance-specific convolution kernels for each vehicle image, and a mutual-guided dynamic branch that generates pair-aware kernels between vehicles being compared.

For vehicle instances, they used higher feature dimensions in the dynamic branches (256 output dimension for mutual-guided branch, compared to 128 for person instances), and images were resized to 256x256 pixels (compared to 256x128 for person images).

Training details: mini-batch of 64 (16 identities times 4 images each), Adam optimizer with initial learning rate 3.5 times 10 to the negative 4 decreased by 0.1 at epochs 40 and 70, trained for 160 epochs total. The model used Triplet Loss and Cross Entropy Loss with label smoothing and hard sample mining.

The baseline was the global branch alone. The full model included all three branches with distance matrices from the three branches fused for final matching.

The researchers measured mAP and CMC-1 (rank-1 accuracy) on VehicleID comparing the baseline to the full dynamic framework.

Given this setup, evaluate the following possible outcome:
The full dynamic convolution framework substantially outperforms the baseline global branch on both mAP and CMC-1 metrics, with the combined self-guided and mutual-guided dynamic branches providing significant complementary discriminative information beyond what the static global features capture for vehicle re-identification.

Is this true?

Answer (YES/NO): NO